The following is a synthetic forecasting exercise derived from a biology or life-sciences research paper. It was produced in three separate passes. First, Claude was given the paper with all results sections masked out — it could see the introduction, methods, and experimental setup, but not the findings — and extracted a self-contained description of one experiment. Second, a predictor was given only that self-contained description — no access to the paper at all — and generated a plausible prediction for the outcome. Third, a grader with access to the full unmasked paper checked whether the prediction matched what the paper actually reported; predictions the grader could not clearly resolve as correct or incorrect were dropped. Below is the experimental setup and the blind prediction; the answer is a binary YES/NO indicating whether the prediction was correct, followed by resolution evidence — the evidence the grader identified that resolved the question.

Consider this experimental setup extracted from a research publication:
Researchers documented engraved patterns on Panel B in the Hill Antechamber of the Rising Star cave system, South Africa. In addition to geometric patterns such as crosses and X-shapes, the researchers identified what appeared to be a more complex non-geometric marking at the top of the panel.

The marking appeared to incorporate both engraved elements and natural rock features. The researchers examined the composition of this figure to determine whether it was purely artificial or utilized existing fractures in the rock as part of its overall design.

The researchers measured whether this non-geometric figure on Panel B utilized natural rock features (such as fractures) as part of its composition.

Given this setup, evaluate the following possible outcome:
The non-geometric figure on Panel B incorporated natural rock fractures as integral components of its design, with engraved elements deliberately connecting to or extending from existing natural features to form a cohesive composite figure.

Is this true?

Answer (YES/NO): YES